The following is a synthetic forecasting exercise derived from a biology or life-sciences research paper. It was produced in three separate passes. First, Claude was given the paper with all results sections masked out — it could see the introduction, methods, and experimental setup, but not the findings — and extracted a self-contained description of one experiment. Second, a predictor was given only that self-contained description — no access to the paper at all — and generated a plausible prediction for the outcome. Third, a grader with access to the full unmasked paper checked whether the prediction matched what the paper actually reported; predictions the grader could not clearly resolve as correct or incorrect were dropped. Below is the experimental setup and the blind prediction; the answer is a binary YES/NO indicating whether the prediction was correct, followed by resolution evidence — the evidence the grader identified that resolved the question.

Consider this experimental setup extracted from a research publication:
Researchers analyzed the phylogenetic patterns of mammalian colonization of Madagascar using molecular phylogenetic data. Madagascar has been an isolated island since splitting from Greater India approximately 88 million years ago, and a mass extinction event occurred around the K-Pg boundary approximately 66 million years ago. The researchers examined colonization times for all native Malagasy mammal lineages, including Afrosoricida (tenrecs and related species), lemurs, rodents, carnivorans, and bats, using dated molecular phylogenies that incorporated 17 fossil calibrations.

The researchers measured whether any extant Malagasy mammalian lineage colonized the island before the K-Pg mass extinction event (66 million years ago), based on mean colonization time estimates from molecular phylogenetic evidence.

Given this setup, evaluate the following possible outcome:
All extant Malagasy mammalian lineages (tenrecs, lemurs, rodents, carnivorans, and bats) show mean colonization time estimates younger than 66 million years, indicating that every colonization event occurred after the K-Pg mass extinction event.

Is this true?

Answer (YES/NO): YES